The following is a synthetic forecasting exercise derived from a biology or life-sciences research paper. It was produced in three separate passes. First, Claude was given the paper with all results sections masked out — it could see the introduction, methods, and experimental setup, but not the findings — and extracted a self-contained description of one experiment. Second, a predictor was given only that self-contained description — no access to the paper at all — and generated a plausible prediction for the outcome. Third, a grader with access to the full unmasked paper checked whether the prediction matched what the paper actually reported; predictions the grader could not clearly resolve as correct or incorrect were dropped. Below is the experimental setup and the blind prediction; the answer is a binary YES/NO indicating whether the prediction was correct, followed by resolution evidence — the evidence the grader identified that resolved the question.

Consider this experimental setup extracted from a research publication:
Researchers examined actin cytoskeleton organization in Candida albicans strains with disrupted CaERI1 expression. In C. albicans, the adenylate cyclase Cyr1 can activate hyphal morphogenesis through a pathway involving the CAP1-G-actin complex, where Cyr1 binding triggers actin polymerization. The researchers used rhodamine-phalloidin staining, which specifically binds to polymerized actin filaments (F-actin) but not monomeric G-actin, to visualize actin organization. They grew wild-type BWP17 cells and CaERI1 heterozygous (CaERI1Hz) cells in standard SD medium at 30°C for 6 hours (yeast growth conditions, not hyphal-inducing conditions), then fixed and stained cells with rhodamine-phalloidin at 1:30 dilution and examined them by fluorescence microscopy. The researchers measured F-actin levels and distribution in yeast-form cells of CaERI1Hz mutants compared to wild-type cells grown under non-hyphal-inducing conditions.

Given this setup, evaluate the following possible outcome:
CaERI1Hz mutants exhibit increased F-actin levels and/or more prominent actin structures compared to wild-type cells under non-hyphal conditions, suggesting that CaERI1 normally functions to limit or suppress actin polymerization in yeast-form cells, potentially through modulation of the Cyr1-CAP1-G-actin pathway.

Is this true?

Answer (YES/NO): YES